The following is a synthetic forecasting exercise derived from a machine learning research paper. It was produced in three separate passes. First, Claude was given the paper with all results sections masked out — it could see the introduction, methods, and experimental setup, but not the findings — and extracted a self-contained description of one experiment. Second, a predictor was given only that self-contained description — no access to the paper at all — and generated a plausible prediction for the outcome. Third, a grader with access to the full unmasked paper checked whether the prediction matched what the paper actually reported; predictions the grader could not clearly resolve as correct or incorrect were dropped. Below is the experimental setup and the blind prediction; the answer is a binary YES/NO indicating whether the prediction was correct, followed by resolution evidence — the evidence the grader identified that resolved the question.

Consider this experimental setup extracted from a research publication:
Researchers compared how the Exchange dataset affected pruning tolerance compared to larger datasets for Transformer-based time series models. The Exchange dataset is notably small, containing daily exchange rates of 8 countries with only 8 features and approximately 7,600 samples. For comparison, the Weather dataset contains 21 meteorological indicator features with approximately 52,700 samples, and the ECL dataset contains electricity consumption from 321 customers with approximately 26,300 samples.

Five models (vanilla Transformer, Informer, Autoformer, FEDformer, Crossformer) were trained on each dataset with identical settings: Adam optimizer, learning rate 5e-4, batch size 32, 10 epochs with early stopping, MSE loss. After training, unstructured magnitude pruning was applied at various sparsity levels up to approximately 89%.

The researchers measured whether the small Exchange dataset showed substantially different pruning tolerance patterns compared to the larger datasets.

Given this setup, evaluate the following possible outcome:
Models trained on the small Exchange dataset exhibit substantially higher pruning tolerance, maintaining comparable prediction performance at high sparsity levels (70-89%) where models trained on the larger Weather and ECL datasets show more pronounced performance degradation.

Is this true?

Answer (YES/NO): NO